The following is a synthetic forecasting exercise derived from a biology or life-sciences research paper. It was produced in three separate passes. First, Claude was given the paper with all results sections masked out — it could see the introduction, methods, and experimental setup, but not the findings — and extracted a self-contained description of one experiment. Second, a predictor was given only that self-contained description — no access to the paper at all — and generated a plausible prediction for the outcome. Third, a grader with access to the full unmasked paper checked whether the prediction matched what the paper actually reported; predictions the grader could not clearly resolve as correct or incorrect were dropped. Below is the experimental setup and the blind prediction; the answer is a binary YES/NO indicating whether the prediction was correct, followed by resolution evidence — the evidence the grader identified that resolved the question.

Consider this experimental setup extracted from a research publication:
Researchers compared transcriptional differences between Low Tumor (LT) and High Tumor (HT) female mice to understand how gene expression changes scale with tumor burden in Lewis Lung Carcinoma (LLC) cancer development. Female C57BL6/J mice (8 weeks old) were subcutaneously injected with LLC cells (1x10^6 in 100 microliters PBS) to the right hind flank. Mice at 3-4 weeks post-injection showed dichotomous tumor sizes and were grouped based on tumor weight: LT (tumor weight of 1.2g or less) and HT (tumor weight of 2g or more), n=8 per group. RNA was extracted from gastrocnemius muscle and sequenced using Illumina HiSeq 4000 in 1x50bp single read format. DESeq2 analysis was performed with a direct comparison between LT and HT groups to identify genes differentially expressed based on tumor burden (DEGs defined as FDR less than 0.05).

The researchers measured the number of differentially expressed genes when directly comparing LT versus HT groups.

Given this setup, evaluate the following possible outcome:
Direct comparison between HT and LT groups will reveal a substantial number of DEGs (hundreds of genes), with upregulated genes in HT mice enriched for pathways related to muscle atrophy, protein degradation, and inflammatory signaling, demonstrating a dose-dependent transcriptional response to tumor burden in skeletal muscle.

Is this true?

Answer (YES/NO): NO